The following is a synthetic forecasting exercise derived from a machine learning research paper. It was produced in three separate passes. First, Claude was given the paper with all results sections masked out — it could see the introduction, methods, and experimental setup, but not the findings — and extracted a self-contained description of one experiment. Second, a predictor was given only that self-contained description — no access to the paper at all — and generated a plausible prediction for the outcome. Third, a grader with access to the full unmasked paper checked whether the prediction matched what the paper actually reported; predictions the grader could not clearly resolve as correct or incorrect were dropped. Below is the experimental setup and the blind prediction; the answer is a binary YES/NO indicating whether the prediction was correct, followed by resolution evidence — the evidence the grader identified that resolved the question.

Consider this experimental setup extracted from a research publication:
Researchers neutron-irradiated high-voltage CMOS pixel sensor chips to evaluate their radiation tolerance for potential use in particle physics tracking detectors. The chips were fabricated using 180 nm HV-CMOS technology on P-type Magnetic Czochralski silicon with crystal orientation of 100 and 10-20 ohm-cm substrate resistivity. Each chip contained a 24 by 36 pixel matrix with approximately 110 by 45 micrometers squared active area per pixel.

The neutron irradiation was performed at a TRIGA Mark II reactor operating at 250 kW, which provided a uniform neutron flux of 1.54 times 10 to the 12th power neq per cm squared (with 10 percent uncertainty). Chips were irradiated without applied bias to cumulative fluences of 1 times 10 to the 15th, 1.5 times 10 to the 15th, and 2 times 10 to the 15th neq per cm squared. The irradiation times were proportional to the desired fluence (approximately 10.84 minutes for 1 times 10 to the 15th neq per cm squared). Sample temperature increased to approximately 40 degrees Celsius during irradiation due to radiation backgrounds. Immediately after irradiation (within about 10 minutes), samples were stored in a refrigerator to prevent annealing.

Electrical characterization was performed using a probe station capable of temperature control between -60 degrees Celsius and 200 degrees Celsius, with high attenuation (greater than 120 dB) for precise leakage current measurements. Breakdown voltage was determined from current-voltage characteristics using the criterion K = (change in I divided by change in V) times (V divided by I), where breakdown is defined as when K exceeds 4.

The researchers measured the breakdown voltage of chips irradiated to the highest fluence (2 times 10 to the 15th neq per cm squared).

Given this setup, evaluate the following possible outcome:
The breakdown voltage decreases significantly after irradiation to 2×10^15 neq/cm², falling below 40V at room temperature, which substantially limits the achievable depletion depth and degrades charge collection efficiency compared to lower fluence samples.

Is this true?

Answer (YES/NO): NO